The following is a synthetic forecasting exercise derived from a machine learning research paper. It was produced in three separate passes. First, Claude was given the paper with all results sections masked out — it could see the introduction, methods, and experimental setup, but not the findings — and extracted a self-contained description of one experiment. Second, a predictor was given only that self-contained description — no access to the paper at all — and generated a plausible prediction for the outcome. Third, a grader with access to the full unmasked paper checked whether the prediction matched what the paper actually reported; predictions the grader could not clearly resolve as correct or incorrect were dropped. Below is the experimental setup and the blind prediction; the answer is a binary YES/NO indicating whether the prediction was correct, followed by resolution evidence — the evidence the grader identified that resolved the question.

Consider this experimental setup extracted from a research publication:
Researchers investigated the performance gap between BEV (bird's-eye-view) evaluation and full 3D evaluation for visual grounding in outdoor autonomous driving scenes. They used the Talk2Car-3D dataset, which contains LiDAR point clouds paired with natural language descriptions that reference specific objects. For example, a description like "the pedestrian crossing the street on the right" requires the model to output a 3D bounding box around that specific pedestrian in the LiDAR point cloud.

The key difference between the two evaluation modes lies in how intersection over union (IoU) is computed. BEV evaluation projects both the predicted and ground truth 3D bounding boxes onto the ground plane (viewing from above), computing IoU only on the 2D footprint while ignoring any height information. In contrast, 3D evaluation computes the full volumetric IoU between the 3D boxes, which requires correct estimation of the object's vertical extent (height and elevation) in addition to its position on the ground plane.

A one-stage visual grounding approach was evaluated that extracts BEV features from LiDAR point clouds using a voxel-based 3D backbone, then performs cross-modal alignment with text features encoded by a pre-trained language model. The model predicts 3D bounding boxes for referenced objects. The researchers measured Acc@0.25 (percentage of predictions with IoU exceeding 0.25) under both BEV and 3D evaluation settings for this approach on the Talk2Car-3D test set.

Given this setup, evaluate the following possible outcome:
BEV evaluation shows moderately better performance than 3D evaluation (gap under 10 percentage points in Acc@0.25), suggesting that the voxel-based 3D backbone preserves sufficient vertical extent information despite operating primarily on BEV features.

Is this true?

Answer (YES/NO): YES